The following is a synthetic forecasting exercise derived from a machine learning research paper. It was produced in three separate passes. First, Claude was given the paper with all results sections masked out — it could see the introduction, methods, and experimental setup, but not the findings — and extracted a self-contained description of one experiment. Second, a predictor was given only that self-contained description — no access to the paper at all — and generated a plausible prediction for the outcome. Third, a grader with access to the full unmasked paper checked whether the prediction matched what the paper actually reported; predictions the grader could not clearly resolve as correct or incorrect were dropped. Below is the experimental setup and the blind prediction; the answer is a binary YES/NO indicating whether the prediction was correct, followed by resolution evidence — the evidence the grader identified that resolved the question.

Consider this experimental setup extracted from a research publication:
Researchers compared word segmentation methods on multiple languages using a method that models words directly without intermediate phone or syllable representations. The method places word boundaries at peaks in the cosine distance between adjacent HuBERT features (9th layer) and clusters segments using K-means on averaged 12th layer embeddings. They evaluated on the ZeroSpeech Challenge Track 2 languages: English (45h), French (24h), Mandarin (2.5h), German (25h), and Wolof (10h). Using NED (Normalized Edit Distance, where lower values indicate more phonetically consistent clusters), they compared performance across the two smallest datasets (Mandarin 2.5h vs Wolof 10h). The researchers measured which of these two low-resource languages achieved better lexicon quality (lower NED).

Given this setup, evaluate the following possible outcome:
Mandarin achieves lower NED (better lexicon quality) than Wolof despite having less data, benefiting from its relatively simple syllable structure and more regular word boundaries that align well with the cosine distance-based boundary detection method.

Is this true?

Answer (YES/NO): NO